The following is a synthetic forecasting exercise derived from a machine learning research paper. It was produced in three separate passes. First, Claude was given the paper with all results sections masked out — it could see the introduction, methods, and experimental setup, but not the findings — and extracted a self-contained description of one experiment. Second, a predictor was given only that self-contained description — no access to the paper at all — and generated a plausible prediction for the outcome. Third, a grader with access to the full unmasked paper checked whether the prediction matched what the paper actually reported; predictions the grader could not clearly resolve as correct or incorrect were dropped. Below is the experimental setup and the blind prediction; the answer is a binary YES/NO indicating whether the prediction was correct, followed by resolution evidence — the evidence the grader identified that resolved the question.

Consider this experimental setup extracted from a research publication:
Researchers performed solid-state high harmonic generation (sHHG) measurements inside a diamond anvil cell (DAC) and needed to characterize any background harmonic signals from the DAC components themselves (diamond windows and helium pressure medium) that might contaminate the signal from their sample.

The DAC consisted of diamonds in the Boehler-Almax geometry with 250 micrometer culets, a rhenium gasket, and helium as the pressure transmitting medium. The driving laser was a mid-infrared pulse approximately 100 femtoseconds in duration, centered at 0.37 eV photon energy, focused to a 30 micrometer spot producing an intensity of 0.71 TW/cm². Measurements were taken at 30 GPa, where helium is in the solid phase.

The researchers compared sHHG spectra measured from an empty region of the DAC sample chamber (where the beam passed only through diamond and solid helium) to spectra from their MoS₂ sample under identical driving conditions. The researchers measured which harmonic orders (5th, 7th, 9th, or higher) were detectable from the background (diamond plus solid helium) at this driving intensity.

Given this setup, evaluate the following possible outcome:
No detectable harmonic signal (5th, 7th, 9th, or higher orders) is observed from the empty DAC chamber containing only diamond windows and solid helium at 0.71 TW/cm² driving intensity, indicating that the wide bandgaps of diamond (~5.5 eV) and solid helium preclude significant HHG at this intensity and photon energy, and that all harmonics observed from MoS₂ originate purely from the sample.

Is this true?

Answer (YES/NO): NO